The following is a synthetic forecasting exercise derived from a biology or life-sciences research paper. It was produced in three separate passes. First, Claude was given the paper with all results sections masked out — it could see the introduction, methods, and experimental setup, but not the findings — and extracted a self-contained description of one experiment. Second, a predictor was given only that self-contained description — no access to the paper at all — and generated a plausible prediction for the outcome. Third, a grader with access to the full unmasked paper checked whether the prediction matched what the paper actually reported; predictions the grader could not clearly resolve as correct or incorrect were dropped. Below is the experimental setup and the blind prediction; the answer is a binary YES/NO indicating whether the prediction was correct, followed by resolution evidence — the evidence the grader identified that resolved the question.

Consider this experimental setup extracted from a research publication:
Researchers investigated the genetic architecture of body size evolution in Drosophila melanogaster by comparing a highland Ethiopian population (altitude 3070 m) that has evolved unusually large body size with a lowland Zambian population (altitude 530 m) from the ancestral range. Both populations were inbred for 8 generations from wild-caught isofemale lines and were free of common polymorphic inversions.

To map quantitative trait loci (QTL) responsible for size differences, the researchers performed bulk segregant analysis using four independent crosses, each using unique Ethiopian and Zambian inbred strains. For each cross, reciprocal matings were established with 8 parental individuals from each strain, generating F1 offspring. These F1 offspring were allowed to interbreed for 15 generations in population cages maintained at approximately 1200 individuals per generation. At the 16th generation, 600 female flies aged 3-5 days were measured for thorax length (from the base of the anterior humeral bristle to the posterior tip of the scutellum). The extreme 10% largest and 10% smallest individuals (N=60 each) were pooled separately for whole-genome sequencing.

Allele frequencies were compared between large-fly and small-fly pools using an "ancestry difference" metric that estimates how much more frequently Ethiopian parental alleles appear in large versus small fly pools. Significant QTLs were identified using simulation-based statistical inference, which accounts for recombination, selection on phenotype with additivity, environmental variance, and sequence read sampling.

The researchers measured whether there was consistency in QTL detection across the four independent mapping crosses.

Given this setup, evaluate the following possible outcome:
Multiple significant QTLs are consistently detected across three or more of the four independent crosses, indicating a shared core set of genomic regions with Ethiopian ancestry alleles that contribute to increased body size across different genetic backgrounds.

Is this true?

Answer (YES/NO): NO